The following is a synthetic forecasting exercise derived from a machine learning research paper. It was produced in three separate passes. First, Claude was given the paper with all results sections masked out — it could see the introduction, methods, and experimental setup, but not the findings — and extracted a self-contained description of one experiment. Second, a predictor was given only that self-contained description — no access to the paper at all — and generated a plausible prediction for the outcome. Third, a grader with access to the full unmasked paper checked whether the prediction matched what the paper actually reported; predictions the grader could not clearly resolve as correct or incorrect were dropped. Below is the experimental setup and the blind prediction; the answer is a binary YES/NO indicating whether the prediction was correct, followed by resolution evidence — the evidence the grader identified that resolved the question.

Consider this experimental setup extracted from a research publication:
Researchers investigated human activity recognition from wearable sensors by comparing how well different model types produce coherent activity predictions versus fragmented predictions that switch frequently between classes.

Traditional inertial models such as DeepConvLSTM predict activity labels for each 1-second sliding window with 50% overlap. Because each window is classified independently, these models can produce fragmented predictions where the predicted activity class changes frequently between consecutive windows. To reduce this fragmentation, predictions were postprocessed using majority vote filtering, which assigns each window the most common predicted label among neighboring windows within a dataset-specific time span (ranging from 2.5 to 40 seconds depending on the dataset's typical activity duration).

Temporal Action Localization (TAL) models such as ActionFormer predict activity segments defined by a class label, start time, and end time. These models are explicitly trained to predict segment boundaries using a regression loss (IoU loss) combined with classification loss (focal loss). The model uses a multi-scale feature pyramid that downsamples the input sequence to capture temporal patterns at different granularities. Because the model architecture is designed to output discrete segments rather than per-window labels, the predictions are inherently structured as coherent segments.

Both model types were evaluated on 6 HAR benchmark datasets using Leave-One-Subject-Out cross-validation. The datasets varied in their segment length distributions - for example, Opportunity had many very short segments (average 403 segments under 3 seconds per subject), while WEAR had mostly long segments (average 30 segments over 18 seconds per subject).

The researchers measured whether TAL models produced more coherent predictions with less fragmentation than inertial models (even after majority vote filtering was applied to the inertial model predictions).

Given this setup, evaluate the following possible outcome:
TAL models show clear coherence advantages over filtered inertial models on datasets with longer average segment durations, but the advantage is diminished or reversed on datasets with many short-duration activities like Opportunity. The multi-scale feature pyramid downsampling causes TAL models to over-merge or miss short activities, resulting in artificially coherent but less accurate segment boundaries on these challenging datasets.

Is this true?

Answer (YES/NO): NO